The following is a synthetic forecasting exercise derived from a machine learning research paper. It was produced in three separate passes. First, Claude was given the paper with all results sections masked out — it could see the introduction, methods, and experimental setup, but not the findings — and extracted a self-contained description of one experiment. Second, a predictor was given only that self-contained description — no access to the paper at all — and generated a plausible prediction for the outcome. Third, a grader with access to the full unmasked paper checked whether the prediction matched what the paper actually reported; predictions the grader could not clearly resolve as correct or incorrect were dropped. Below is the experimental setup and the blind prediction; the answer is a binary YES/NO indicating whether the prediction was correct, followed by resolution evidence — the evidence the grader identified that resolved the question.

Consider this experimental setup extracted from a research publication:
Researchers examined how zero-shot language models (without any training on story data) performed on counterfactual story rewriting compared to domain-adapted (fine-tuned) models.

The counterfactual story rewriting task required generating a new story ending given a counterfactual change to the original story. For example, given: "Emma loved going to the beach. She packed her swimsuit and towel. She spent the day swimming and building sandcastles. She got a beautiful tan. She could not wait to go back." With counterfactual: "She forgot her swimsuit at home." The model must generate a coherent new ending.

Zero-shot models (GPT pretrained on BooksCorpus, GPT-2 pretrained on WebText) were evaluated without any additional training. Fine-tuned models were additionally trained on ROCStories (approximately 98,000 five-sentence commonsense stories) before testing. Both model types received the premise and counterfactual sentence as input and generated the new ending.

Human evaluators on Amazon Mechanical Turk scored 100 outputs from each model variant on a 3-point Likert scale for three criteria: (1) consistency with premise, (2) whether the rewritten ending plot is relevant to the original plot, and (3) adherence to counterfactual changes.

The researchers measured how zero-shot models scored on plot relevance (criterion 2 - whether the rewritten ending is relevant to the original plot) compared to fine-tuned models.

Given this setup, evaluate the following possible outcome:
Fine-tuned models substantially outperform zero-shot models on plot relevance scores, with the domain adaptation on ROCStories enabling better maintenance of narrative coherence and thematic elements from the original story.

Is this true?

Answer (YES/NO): YES